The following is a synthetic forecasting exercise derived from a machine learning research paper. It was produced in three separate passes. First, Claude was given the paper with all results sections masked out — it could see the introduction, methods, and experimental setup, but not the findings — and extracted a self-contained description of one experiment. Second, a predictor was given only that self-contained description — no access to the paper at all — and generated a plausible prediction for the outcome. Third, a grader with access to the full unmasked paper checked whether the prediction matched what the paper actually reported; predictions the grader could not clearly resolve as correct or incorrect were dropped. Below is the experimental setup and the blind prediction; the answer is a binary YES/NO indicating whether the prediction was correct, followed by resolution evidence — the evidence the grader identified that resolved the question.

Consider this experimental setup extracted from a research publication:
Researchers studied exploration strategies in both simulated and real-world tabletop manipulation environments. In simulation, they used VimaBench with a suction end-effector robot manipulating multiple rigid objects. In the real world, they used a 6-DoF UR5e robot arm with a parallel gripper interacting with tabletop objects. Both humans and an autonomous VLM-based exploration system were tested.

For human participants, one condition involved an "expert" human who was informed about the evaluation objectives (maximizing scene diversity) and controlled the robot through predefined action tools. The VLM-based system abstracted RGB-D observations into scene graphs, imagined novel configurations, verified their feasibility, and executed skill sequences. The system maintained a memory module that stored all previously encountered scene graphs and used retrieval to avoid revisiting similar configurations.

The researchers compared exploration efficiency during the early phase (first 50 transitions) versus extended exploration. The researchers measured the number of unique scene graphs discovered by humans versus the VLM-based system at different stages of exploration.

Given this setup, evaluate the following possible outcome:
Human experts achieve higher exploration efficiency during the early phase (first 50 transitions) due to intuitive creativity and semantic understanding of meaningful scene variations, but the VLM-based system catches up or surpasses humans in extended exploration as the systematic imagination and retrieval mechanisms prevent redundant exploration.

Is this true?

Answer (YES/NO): NO